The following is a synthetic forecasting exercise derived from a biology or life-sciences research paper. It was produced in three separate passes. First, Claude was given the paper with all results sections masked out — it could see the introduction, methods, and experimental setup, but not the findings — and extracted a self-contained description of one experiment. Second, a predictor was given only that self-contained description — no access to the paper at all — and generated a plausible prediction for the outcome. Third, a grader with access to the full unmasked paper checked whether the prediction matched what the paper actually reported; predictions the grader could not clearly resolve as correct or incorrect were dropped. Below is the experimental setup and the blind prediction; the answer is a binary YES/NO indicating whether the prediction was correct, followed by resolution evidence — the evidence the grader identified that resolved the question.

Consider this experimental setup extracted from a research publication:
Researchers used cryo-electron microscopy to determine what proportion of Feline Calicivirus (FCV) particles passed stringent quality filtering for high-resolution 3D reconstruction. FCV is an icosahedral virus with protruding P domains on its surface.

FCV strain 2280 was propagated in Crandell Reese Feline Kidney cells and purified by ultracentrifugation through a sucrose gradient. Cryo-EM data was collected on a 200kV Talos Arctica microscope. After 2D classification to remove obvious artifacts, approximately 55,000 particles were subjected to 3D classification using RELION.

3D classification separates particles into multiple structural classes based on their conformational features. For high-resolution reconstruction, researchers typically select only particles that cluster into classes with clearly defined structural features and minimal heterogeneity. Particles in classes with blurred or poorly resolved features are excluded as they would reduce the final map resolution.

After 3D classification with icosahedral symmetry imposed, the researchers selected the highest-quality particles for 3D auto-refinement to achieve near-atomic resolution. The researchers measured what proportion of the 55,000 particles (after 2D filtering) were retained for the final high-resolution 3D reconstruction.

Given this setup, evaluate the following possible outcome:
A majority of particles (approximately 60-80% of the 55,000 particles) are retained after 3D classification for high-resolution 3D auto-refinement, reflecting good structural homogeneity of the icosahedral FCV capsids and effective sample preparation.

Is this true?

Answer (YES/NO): NO